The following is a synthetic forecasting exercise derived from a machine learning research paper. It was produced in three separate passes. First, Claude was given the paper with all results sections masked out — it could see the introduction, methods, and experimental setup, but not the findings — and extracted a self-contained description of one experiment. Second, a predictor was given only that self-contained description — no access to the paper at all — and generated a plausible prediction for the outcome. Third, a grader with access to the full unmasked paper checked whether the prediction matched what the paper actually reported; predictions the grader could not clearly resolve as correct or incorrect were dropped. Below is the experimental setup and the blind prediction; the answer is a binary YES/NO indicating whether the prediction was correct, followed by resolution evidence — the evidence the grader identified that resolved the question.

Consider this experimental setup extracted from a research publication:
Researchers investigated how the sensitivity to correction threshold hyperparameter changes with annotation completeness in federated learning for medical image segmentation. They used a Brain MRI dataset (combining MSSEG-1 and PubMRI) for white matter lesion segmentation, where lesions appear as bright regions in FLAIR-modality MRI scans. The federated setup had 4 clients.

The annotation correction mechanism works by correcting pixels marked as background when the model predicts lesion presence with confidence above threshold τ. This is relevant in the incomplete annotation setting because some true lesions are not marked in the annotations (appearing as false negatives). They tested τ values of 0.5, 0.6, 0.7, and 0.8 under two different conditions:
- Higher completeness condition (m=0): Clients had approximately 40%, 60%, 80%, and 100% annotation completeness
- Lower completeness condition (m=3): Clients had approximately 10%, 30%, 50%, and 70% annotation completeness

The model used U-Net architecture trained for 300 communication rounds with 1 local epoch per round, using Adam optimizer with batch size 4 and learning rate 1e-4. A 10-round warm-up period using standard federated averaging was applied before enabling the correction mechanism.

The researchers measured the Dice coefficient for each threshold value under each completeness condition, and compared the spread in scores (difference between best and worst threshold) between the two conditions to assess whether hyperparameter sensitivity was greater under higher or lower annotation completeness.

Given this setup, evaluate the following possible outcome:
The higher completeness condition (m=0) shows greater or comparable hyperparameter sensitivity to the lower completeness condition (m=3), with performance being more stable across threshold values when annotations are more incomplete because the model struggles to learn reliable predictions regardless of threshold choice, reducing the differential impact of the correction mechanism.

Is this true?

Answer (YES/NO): NO